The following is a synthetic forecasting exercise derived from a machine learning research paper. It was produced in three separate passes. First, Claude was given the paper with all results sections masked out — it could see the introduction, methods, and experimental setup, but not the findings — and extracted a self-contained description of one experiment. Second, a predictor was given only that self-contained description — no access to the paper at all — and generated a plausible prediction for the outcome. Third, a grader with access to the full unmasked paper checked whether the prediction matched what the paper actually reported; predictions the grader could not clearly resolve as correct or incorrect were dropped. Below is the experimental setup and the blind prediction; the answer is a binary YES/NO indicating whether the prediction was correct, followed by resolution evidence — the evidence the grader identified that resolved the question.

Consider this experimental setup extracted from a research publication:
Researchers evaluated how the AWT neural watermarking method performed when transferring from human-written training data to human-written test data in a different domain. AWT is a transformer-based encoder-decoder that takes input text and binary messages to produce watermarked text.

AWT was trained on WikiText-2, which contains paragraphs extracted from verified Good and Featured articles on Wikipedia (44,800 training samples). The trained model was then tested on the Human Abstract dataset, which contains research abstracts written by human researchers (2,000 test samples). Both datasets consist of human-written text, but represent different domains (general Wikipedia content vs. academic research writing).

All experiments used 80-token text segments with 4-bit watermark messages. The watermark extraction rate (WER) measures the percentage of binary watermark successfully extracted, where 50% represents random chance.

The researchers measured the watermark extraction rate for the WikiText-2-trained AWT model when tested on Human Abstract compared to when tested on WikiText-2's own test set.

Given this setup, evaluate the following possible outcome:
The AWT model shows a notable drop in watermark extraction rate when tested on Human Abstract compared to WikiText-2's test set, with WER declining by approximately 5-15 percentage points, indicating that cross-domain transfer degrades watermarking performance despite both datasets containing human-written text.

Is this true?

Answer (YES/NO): NO